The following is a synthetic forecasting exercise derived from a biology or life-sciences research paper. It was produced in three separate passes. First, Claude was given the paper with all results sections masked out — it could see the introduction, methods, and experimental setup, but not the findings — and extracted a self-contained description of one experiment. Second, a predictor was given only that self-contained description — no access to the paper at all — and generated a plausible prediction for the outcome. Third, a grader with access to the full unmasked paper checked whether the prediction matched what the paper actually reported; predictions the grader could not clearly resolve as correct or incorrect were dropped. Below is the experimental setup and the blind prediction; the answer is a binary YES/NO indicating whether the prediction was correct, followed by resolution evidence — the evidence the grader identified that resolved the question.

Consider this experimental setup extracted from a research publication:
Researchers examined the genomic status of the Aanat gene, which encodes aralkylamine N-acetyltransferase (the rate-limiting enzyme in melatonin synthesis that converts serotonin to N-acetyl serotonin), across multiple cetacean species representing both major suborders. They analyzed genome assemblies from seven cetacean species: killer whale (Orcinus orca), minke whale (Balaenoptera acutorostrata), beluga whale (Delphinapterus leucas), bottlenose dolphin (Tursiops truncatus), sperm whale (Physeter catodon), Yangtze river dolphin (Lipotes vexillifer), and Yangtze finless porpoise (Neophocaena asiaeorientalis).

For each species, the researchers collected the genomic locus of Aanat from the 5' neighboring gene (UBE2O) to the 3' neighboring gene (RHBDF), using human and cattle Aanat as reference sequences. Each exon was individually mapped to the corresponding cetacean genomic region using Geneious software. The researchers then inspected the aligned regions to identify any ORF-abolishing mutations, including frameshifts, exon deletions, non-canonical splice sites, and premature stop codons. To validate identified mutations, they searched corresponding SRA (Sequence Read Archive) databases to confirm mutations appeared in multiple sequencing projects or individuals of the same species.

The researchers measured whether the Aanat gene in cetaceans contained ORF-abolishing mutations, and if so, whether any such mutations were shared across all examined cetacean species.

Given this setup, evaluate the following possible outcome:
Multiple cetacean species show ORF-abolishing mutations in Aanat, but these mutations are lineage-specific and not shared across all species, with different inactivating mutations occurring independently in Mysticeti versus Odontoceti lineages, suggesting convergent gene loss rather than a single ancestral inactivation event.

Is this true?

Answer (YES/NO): NO